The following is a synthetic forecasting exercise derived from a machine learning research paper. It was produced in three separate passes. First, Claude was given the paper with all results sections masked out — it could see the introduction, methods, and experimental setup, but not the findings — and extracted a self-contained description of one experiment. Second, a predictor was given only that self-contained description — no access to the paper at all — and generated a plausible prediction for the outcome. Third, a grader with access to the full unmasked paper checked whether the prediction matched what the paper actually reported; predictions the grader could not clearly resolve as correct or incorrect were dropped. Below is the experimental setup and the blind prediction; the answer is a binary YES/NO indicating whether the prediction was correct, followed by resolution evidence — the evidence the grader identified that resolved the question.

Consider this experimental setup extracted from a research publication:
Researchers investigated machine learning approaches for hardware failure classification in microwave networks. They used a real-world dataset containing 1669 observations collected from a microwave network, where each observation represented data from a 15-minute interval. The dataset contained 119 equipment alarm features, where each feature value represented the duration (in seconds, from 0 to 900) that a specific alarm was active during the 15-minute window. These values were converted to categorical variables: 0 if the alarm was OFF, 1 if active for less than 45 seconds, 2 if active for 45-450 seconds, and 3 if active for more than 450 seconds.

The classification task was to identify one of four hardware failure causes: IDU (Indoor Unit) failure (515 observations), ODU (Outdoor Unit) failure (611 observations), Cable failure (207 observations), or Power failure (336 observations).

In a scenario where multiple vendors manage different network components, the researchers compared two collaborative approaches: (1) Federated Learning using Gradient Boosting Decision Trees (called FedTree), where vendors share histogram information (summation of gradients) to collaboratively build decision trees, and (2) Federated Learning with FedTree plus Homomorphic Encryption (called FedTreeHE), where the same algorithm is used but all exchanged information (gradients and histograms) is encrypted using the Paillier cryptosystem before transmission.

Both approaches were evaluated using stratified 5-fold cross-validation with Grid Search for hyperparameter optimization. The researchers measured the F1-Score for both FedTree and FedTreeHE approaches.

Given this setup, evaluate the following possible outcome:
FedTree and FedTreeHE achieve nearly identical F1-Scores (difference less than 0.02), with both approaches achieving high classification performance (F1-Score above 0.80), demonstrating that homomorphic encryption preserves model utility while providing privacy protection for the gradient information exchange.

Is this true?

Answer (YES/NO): YES